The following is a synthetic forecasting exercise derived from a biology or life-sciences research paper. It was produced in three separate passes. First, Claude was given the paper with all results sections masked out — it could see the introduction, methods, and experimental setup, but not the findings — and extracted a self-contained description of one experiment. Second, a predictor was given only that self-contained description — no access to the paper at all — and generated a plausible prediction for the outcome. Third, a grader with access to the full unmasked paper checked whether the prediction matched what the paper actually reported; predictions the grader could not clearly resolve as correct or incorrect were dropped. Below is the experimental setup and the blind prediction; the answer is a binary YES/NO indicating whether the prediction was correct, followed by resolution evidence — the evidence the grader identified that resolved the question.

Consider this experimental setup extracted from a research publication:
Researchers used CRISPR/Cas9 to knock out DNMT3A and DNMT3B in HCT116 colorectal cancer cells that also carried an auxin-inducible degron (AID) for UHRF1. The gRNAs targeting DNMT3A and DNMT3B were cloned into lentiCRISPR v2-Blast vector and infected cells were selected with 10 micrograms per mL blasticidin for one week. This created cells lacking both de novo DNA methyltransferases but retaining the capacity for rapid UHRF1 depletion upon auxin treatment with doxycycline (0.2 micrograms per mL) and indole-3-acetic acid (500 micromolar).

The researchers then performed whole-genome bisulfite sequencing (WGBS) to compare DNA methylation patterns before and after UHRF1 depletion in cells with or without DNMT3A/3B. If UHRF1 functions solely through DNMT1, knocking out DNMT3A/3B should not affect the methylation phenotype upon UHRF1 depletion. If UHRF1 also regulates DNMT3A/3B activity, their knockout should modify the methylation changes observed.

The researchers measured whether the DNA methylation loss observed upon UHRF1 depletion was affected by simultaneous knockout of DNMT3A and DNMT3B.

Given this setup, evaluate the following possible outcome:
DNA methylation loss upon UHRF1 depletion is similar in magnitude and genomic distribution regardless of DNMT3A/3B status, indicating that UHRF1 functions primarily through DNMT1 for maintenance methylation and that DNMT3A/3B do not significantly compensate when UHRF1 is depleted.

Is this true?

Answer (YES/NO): NO